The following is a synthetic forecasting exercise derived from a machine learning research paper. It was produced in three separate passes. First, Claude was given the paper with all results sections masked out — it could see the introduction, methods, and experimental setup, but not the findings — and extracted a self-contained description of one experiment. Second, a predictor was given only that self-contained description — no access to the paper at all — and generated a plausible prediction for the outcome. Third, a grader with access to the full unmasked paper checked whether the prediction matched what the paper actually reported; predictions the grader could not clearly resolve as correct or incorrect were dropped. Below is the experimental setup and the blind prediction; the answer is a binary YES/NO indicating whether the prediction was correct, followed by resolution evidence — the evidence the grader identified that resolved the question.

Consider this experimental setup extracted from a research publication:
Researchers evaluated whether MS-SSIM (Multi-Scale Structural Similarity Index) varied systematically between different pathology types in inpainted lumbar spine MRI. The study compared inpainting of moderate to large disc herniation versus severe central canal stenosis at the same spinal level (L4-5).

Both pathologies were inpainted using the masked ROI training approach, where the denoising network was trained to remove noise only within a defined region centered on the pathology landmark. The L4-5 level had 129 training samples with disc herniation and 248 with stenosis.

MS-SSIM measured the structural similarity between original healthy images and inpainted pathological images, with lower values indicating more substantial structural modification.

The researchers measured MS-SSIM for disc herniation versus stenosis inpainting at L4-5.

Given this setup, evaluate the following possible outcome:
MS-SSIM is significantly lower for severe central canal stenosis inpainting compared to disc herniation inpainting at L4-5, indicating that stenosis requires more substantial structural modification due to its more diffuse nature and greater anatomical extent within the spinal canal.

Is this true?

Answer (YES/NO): NO